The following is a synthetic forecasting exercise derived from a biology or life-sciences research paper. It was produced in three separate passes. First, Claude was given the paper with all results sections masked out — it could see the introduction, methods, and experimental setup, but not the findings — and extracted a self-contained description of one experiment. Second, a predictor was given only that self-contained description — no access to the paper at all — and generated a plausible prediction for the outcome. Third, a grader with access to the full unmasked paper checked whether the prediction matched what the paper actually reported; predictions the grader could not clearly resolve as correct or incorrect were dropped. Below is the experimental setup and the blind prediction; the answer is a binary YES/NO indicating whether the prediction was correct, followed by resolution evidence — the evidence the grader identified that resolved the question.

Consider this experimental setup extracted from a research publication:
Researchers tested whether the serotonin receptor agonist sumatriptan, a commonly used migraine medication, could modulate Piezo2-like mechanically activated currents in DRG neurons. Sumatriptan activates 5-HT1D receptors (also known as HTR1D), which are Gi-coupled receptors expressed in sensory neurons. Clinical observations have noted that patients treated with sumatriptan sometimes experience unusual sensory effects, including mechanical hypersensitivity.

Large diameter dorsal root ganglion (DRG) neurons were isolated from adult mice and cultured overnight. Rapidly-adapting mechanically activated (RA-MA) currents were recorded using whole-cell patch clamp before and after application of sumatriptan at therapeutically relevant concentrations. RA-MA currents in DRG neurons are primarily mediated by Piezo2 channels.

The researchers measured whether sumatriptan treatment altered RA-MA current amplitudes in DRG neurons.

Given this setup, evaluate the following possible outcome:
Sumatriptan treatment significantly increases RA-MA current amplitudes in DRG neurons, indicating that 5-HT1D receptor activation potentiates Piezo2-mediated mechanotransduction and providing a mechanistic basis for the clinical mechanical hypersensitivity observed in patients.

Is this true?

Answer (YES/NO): YES